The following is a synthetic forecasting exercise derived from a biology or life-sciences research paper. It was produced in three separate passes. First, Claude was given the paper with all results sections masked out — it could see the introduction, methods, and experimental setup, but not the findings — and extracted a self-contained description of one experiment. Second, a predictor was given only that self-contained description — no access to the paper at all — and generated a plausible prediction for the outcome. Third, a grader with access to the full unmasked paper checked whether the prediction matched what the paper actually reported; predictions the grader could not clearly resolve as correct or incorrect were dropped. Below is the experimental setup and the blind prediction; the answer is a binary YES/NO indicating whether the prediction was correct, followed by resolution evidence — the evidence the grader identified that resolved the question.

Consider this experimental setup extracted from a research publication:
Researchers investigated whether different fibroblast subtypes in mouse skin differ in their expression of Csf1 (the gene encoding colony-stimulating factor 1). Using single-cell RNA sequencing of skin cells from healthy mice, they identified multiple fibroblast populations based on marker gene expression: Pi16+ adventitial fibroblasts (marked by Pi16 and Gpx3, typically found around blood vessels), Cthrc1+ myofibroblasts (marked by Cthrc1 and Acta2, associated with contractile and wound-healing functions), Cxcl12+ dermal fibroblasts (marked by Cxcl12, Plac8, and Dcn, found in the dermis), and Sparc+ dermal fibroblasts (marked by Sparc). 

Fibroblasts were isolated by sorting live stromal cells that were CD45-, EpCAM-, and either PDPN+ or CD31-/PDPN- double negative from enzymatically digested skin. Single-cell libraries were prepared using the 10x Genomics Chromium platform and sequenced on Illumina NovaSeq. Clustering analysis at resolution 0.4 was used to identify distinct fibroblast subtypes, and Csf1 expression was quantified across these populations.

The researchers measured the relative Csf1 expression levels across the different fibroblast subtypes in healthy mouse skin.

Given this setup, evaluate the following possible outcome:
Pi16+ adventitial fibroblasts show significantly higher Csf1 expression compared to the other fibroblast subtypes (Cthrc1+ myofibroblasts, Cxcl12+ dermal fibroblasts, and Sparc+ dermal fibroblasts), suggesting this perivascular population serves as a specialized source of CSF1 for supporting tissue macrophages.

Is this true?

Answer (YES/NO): NO